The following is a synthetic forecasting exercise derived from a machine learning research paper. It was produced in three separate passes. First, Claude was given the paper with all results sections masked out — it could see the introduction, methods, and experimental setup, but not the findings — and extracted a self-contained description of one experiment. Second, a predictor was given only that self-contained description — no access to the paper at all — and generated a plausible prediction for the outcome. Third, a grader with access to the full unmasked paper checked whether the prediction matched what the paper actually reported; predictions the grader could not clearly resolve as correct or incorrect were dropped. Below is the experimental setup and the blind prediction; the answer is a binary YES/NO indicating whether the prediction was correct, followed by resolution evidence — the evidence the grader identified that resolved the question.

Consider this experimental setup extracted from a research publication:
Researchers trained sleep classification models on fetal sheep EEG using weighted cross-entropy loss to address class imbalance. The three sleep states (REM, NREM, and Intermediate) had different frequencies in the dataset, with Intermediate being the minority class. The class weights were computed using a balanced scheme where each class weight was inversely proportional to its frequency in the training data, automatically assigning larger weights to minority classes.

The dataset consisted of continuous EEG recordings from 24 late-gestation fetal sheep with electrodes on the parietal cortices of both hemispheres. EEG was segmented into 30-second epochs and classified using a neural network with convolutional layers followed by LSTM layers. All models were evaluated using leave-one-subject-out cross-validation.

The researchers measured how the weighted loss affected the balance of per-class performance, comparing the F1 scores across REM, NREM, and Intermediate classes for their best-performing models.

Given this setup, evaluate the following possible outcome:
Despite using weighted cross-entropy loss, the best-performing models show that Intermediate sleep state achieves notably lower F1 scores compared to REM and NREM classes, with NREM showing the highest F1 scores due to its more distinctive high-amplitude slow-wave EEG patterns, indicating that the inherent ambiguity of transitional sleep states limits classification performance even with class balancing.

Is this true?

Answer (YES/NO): NO